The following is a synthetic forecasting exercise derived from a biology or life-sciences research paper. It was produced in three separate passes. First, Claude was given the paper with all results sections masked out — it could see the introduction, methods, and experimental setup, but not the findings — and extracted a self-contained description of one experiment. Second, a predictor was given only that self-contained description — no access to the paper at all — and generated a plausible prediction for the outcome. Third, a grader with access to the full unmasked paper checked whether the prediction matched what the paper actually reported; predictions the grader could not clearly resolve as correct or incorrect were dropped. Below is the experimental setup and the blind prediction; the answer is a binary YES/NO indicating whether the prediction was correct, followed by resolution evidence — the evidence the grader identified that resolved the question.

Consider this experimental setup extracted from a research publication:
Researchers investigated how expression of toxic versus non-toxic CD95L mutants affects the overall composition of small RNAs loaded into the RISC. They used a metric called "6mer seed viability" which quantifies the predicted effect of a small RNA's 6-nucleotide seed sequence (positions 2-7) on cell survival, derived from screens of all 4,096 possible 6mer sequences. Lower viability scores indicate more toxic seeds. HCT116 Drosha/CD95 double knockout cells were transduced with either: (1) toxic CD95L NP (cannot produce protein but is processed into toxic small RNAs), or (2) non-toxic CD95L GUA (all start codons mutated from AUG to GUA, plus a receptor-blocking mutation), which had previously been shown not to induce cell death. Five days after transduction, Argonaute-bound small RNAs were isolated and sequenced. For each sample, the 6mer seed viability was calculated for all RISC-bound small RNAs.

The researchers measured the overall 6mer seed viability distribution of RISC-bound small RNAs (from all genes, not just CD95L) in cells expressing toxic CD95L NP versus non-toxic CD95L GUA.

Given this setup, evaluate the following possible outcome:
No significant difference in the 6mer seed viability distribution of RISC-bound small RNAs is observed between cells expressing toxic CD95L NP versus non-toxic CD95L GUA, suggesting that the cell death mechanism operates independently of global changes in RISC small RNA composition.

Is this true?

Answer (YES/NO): NO